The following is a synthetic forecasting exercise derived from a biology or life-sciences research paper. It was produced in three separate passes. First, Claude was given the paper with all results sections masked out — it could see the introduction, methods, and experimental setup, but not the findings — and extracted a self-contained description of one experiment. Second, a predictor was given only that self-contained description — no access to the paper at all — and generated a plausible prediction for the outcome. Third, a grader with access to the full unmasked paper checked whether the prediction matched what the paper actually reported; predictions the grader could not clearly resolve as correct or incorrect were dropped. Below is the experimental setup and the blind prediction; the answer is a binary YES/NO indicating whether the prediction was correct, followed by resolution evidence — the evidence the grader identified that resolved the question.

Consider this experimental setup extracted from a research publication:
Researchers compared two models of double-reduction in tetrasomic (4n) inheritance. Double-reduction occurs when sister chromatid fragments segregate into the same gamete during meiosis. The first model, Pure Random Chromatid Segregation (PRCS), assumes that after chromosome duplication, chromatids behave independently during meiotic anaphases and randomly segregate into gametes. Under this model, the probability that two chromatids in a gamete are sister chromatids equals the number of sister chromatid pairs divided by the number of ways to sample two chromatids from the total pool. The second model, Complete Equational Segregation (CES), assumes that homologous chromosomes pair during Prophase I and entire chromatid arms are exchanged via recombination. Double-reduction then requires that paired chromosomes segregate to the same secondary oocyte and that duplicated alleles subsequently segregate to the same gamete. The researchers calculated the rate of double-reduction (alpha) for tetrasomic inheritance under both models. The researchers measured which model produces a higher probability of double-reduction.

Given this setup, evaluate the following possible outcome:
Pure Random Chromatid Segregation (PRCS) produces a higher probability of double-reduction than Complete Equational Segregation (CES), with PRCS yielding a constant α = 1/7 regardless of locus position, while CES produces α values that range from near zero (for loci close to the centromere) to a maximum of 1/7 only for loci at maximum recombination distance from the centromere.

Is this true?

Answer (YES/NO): NO